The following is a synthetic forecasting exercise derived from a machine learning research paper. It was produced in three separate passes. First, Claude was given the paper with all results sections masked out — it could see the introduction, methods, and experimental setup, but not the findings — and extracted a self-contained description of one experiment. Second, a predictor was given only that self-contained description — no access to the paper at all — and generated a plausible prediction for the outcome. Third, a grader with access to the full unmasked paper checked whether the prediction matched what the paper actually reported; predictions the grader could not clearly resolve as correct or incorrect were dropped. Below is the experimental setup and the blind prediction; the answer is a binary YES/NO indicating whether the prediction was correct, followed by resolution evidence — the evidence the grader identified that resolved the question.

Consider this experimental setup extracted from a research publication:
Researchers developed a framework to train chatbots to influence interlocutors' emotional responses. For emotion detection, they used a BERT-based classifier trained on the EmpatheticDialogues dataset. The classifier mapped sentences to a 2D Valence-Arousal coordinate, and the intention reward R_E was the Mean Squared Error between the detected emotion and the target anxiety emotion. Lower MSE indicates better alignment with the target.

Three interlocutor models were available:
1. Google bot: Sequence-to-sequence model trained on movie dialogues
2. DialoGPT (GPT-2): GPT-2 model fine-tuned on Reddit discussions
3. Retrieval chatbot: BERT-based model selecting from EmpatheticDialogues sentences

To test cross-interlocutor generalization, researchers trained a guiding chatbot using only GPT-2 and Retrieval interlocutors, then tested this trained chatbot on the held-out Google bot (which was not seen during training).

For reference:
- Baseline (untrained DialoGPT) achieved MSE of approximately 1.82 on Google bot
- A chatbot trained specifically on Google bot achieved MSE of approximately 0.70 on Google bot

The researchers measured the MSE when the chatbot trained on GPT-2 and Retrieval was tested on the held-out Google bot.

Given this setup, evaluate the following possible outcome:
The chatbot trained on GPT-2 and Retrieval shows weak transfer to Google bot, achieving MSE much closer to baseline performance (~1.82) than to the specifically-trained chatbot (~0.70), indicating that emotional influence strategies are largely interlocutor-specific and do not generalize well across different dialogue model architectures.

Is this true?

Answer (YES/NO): NO